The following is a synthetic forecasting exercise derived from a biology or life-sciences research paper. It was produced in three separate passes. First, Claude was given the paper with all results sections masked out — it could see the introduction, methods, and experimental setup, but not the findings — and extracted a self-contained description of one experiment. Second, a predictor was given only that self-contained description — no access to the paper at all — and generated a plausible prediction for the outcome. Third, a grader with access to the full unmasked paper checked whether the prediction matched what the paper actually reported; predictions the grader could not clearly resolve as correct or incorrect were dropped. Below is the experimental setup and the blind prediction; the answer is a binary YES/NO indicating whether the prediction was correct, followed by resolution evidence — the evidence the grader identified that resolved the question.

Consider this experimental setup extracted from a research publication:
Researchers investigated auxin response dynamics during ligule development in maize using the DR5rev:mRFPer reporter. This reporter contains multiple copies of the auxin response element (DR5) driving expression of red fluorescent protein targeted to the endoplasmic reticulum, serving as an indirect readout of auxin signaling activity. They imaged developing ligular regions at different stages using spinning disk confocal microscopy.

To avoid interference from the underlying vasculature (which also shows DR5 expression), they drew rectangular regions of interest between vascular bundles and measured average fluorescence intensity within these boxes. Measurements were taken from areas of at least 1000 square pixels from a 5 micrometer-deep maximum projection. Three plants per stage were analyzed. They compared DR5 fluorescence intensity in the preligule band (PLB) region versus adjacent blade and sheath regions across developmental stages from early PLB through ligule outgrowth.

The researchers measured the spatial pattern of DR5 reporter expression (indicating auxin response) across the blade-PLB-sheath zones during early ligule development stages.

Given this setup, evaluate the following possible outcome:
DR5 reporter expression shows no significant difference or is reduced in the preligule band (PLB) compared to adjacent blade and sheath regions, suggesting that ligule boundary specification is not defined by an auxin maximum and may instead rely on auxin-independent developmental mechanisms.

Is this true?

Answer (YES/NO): NO